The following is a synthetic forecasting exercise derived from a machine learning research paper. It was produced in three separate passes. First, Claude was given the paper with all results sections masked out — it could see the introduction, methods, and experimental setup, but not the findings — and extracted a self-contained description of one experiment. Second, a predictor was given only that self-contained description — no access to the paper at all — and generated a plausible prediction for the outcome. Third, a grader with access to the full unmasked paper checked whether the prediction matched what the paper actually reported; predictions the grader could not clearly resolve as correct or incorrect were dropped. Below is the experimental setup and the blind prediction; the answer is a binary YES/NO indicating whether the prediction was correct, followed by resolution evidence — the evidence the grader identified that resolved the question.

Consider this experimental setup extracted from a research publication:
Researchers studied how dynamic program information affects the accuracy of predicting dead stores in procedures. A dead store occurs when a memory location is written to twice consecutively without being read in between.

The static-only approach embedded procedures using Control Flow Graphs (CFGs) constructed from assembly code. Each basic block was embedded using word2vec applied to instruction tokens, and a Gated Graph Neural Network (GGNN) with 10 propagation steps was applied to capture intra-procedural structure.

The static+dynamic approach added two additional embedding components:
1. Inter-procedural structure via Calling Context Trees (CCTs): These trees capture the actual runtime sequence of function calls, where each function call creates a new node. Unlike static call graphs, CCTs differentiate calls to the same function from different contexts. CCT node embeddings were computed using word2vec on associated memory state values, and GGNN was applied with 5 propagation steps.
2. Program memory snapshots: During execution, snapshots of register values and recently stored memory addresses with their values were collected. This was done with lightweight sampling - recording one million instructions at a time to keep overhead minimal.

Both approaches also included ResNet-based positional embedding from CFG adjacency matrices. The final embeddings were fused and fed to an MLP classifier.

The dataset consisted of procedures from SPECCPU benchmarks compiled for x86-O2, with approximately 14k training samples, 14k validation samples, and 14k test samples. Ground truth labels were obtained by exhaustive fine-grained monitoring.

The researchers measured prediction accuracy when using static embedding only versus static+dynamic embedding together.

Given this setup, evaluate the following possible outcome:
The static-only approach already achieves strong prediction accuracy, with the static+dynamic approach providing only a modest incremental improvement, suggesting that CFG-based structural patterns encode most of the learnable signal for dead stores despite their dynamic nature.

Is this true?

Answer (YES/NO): NO